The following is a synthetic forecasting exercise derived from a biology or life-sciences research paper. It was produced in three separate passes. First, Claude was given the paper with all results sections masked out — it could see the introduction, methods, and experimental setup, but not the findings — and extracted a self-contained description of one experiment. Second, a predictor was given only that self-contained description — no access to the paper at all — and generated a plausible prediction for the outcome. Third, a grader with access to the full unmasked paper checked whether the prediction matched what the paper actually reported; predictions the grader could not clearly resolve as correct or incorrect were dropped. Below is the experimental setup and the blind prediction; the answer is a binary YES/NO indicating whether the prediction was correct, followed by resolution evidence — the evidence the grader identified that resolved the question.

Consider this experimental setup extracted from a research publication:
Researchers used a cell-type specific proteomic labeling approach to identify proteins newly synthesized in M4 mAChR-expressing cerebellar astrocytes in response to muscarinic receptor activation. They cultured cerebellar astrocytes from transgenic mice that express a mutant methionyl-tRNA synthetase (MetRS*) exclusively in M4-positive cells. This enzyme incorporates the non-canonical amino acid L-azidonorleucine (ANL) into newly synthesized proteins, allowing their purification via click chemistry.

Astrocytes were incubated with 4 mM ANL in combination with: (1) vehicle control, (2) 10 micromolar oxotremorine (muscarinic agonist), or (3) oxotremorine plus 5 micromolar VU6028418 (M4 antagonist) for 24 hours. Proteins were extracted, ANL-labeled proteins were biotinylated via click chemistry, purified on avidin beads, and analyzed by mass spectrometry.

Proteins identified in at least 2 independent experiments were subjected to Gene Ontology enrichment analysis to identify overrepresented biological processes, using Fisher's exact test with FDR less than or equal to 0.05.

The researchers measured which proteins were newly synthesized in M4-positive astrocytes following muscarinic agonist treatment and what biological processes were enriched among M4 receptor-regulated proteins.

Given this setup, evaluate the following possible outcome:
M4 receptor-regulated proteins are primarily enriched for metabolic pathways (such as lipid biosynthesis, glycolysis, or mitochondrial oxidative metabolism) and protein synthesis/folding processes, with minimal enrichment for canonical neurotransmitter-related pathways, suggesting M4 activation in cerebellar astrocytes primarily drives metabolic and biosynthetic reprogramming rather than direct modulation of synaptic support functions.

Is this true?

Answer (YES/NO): NO